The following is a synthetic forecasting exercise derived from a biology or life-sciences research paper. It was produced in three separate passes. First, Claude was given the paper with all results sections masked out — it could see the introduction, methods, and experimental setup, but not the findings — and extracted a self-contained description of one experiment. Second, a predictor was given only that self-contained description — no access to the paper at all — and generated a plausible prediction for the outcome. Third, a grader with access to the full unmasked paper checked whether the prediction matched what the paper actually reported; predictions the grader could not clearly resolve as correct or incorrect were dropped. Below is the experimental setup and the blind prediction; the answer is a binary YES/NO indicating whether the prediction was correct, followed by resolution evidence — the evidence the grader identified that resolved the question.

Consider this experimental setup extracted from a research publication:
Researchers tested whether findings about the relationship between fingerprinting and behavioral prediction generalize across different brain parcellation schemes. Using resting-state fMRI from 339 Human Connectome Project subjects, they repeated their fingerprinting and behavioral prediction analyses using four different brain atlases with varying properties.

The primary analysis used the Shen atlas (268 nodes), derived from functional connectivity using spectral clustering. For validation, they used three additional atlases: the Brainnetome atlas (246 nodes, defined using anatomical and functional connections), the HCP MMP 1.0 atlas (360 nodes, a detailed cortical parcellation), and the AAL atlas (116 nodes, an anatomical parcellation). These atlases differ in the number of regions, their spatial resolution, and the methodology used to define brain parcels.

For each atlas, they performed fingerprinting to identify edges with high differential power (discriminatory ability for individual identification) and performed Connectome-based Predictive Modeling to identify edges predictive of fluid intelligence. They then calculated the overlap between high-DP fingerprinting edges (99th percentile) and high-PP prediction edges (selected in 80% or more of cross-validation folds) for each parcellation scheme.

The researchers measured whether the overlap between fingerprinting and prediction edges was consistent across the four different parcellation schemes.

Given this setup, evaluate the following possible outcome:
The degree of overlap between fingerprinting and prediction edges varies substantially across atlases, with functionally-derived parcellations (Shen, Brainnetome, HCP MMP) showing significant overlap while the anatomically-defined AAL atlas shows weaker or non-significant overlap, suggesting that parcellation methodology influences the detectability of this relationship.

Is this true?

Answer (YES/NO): NO